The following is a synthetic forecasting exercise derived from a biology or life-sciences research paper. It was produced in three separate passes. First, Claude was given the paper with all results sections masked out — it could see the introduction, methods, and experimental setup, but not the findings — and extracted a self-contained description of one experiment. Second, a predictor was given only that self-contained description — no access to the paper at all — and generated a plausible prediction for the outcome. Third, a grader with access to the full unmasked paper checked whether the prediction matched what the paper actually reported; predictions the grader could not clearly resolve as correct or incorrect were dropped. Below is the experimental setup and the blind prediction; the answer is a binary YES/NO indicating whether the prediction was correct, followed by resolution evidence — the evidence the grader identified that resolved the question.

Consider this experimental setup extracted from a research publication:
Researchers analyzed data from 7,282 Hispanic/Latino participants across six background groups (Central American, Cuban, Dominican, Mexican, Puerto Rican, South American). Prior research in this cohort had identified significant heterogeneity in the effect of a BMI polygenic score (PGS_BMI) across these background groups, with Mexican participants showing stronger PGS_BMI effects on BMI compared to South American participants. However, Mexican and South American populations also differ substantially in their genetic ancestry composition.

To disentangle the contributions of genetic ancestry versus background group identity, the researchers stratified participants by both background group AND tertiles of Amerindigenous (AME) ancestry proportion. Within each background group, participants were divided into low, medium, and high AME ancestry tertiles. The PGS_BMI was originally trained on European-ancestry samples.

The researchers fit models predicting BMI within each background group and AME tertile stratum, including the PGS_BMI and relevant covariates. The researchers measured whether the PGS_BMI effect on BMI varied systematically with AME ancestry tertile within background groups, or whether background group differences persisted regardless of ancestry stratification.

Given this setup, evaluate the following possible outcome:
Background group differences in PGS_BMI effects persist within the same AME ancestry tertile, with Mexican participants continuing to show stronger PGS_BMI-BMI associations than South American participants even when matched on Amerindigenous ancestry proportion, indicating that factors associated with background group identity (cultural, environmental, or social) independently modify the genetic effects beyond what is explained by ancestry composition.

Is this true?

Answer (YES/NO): NO